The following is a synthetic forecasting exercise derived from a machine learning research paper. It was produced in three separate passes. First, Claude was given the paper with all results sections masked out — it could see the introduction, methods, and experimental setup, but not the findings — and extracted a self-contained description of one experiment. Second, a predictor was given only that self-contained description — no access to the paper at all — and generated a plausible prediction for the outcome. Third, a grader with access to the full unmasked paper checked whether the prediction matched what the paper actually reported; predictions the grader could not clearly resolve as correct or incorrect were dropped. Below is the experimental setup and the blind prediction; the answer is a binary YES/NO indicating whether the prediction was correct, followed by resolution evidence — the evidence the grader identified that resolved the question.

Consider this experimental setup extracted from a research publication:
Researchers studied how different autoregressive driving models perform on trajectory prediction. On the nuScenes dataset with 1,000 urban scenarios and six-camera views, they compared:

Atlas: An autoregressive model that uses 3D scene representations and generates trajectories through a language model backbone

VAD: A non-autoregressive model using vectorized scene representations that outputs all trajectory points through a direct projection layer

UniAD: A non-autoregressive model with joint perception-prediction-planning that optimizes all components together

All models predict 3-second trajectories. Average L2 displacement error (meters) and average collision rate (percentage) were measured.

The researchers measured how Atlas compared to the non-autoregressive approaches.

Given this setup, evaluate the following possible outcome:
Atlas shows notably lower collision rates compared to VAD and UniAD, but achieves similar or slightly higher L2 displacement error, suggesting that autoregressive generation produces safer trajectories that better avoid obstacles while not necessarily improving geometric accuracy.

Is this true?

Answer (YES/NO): NO